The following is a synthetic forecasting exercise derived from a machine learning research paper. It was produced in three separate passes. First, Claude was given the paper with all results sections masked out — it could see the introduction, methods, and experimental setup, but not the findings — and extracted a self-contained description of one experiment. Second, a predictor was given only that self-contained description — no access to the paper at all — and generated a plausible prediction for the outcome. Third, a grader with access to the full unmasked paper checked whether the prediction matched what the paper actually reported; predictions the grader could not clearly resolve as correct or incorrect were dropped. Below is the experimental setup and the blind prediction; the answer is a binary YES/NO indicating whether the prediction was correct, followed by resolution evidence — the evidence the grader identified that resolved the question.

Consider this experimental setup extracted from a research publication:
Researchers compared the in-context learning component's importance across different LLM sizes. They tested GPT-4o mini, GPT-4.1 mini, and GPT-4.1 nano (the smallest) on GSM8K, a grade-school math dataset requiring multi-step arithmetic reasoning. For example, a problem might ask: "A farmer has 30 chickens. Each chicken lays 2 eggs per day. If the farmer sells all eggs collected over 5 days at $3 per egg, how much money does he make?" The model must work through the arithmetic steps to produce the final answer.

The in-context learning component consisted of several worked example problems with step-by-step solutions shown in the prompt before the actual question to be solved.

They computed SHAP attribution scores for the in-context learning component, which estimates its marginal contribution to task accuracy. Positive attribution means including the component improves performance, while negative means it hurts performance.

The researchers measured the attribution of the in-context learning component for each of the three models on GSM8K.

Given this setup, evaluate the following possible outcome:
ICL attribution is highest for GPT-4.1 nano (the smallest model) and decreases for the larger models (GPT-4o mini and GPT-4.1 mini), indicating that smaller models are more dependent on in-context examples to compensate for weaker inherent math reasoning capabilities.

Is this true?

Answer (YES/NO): NO